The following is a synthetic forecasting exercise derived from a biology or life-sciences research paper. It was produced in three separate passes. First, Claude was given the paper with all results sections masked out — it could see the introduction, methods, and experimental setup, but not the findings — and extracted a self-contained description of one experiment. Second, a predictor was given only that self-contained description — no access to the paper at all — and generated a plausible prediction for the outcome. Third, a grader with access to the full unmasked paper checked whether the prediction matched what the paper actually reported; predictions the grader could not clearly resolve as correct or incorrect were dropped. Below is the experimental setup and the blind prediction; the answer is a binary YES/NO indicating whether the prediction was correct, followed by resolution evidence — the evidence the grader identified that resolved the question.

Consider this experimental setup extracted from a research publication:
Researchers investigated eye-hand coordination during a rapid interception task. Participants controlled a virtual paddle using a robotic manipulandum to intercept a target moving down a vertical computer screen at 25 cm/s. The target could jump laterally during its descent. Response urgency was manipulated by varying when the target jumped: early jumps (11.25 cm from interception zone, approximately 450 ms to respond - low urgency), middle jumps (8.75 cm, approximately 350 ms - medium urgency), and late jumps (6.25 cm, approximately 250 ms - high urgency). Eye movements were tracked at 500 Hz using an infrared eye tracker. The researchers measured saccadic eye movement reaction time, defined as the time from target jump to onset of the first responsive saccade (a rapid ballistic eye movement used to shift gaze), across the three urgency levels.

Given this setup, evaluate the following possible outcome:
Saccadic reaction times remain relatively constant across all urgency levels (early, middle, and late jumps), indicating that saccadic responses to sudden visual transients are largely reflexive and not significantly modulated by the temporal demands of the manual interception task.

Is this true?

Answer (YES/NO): NO